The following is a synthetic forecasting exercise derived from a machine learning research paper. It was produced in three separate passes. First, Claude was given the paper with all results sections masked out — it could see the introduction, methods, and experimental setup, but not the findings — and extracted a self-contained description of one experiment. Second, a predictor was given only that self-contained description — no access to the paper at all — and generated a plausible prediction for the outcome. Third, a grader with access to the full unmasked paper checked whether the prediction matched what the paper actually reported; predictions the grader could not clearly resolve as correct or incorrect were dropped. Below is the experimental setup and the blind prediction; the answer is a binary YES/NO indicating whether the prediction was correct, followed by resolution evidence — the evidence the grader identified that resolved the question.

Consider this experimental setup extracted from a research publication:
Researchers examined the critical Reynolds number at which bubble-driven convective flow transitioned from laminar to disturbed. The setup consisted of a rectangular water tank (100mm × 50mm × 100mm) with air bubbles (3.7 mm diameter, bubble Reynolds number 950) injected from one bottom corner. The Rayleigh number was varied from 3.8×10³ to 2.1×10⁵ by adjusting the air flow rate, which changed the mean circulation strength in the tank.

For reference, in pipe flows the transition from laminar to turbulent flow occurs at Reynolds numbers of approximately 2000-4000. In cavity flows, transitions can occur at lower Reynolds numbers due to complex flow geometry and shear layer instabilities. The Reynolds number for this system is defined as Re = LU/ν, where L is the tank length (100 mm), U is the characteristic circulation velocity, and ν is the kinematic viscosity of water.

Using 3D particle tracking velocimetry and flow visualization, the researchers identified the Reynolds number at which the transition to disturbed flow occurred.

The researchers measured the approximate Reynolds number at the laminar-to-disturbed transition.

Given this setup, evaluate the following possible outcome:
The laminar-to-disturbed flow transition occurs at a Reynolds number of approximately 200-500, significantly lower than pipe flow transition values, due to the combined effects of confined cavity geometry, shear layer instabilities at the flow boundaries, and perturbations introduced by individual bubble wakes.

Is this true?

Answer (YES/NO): YES